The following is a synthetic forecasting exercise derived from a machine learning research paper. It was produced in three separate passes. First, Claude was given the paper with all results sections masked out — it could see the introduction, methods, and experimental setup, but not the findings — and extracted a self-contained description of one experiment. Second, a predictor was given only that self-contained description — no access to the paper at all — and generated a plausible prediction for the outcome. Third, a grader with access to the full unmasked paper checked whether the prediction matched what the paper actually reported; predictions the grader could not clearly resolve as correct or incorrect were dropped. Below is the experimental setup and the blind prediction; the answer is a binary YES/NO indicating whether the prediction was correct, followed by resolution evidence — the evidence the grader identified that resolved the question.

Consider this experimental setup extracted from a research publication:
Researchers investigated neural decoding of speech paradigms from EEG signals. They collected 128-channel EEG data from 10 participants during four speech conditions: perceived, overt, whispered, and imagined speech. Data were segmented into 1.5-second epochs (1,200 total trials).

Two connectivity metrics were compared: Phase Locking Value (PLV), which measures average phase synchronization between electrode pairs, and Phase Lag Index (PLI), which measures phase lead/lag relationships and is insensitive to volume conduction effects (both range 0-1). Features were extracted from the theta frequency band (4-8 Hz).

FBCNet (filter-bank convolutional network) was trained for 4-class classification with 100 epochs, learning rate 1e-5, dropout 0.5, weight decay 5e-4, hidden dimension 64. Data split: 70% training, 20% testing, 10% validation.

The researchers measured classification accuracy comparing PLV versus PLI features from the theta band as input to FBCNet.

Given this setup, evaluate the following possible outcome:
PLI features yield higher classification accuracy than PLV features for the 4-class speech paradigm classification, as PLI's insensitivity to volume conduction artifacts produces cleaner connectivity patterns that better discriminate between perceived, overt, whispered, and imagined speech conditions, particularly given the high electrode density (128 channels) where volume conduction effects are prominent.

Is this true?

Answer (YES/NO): YES